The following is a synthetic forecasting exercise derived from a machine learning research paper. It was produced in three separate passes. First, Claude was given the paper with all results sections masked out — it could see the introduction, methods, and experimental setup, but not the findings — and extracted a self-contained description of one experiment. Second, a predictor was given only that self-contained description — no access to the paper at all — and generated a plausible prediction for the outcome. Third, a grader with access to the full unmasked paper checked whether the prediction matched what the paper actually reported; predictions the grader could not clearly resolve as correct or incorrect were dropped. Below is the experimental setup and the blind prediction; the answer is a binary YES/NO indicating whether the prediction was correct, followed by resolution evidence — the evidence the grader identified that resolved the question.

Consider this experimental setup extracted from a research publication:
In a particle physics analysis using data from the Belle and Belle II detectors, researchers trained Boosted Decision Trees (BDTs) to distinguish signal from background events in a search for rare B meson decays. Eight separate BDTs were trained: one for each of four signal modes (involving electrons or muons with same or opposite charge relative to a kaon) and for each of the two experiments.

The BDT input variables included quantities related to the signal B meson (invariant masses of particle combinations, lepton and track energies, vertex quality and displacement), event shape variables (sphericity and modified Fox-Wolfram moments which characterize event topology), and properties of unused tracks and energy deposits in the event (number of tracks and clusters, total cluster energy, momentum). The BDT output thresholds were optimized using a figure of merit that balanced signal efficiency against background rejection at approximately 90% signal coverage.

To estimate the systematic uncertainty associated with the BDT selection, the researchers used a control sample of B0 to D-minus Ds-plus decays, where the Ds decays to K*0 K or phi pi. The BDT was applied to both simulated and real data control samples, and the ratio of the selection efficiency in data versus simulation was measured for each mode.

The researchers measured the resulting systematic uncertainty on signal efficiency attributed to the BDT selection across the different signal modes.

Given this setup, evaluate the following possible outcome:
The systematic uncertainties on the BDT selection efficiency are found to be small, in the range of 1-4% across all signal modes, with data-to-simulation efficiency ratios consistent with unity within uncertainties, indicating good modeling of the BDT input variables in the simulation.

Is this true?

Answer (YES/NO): NO